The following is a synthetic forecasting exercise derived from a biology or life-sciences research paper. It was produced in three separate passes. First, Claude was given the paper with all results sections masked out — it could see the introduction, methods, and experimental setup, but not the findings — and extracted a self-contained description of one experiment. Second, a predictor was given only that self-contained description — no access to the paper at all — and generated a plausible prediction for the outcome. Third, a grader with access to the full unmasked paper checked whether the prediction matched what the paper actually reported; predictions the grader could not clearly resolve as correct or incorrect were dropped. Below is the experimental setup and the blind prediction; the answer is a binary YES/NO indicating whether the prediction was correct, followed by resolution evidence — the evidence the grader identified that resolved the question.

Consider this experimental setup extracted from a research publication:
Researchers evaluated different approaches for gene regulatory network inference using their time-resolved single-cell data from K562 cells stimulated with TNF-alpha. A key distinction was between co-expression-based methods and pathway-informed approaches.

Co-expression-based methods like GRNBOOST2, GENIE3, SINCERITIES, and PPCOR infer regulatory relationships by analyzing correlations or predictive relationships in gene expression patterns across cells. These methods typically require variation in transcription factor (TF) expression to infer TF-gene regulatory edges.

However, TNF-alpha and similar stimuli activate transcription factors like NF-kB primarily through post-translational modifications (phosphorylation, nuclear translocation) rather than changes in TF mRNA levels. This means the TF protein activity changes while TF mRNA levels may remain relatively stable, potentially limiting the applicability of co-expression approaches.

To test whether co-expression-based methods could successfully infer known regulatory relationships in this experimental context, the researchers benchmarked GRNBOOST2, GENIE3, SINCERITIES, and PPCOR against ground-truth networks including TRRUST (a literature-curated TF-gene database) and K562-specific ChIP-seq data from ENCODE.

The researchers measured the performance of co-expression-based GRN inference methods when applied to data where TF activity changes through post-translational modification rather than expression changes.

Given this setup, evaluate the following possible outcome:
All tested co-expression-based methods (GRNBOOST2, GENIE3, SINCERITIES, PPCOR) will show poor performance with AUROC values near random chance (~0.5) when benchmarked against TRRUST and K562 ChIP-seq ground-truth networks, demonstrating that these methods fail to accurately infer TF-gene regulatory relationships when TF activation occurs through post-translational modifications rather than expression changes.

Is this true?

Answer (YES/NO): NO